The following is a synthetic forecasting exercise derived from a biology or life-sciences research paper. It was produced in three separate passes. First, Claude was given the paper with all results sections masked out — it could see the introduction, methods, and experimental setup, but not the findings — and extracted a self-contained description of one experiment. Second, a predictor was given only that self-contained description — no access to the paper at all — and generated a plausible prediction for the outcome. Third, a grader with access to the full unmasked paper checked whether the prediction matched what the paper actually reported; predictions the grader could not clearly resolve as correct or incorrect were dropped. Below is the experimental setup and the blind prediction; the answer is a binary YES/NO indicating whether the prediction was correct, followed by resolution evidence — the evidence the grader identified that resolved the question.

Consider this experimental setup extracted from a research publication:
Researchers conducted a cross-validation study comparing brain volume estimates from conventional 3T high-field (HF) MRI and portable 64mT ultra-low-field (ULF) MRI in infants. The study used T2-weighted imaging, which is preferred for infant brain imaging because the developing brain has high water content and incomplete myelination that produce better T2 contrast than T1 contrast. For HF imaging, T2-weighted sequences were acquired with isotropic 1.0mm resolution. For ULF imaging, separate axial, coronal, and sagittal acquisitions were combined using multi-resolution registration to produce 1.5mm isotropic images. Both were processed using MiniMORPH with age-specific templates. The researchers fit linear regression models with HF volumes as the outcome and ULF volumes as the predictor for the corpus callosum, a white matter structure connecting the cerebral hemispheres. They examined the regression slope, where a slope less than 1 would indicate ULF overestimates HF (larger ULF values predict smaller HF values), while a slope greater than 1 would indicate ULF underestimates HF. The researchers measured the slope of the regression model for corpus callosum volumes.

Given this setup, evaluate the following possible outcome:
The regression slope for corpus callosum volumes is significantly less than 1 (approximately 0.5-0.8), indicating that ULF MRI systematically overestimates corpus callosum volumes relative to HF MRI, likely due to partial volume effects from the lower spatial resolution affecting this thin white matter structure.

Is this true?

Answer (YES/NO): YES